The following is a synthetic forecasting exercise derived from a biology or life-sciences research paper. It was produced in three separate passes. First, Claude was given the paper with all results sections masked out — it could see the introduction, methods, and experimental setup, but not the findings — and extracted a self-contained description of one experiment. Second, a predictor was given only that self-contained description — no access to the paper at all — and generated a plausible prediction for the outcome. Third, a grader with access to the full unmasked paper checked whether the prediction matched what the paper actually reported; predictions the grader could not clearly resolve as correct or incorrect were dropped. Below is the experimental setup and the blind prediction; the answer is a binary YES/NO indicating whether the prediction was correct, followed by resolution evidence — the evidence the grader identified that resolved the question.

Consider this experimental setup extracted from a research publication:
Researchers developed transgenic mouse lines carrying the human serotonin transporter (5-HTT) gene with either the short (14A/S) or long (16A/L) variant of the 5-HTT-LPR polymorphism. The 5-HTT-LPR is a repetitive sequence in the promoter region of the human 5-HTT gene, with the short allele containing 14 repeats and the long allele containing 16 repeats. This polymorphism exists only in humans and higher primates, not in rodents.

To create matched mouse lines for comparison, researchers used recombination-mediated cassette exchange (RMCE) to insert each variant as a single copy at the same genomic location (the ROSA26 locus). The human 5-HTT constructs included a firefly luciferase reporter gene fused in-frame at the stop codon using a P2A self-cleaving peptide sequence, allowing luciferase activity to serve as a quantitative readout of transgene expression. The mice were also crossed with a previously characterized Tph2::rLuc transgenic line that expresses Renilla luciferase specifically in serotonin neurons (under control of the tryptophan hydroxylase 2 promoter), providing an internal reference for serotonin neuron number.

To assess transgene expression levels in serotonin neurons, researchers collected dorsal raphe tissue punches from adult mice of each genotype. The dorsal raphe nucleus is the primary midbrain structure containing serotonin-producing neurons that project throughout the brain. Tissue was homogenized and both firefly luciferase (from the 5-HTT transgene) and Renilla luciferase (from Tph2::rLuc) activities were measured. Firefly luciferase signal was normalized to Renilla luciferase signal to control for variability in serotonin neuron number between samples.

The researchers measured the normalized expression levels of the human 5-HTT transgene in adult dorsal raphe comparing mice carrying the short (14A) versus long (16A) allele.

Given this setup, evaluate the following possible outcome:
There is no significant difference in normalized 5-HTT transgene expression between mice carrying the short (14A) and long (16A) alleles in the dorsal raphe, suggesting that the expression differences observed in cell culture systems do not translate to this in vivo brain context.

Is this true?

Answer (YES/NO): YES